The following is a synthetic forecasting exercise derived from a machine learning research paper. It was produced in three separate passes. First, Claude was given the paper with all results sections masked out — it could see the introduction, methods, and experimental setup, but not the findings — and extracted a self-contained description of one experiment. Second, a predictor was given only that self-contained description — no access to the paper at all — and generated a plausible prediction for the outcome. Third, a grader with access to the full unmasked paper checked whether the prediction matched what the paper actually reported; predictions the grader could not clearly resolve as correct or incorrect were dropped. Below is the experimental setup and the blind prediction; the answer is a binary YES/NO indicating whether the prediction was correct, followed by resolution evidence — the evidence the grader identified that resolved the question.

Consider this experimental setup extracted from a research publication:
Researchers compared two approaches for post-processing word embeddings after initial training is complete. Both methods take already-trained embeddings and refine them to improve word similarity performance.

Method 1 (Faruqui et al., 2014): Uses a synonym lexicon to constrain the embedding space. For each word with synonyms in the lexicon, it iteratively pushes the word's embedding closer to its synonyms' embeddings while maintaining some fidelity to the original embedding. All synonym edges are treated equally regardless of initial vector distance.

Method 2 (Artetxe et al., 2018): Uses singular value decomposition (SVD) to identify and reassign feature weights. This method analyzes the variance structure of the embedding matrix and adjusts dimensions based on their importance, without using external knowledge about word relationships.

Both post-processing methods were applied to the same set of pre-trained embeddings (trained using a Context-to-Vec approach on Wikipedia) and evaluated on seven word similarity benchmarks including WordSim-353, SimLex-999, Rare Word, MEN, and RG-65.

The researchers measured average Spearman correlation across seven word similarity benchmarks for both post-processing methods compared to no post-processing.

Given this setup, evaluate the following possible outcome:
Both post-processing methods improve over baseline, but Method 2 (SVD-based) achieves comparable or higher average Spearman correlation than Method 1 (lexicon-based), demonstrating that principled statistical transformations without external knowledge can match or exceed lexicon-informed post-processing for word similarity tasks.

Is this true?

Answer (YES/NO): NO